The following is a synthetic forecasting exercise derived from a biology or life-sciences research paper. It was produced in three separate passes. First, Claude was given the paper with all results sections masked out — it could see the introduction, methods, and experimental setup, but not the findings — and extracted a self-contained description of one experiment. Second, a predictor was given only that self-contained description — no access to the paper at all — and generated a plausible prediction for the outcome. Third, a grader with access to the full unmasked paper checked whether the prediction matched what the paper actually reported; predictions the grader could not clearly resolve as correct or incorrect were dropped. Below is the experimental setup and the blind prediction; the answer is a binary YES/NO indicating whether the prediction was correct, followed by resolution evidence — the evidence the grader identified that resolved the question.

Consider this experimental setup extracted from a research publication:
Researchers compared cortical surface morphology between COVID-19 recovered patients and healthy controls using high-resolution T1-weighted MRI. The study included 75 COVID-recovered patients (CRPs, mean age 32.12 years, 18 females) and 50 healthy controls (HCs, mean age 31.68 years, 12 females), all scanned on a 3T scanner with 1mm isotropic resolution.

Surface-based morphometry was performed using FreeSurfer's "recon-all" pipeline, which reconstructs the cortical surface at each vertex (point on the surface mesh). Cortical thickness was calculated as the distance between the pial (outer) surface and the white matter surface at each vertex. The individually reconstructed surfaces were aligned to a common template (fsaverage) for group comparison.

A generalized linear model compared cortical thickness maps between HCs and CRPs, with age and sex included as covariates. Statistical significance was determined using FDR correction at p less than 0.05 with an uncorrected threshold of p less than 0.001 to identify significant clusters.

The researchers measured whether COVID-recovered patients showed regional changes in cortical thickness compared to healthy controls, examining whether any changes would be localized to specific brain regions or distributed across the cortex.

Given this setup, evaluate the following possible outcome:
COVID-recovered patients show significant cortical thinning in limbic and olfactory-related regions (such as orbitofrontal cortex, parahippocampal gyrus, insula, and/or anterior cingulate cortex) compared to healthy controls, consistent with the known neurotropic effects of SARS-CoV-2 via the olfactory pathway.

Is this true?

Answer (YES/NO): NO